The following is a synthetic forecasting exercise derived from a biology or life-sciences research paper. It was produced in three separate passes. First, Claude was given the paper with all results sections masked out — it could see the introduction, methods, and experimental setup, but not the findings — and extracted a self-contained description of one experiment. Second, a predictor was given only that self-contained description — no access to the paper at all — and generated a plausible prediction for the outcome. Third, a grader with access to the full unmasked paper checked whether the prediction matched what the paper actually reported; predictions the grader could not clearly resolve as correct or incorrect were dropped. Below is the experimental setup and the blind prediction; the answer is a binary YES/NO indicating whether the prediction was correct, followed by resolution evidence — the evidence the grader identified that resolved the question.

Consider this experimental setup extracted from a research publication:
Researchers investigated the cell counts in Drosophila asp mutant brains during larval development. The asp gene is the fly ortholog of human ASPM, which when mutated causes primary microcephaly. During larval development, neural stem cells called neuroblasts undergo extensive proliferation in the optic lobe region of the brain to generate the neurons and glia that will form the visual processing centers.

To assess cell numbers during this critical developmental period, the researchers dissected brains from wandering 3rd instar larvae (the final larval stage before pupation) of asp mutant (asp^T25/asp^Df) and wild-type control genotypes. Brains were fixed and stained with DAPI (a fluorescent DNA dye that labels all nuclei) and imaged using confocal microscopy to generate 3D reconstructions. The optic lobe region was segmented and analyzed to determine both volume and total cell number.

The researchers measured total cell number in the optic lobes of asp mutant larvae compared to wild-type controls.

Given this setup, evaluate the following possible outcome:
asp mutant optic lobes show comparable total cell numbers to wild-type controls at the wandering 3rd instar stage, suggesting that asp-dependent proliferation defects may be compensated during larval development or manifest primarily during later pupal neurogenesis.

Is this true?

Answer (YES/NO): NO